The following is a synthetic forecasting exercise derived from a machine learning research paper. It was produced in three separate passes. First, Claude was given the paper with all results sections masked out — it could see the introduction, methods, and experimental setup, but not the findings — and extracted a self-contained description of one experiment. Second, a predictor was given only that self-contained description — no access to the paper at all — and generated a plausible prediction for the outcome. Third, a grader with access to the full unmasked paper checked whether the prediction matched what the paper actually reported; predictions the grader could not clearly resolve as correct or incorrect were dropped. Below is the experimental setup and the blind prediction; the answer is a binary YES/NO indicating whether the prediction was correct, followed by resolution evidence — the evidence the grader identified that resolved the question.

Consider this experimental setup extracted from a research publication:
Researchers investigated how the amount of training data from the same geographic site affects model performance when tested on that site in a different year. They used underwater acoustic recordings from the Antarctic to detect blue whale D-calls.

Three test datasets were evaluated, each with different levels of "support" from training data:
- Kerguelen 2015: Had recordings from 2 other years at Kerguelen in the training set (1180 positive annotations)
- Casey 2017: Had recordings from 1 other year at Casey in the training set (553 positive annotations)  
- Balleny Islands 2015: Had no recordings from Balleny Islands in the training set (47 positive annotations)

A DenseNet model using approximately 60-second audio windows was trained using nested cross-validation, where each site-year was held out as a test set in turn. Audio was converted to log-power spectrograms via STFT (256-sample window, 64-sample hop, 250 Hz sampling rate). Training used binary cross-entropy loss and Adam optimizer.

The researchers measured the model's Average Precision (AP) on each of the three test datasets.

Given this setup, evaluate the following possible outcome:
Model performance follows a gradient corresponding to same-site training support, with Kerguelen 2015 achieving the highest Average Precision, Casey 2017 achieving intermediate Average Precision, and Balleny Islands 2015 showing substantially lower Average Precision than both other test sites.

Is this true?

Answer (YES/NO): YES